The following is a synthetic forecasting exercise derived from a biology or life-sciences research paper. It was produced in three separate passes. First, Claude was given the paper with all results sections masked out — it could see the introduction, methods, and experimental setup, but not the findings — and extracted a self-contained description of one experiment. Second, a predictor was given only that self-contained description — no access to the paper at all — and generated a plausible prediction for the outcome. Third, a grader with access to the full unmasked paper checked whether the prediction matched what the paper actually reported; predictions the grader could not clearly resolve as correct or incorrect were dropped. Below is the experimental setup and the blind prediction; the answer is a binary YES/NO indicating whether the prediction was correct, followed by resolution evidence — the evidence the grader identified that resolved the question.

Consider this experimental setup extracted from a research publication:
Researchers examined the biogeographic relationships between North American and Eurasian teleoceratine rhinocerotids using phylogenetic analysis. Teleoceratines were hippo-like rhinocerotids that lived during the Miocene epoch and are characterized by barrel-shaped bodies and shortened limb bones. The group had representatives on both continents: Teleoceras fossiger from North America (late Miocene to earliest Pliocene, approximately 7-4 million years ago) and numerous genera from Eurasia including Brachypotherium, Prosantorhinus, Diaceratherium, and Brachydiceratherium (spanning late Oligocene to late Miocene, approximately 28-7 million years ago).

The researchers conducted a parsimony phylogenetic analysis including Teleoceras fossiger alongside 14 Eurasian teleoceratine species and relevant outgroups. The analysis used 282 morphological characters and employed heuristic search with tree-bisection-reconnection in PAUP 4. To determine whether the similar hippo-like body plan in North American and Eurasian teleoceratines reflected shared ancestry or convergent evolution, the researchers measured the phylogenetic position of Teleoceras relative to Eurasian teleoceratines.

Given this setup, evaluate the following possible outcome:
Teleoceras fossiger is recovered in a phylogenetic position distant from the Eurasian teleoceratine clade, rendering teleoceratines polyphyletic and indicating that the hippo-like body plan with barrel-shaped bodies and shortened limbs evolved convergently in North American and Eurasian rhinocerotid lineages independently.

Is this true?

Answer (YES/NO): NO